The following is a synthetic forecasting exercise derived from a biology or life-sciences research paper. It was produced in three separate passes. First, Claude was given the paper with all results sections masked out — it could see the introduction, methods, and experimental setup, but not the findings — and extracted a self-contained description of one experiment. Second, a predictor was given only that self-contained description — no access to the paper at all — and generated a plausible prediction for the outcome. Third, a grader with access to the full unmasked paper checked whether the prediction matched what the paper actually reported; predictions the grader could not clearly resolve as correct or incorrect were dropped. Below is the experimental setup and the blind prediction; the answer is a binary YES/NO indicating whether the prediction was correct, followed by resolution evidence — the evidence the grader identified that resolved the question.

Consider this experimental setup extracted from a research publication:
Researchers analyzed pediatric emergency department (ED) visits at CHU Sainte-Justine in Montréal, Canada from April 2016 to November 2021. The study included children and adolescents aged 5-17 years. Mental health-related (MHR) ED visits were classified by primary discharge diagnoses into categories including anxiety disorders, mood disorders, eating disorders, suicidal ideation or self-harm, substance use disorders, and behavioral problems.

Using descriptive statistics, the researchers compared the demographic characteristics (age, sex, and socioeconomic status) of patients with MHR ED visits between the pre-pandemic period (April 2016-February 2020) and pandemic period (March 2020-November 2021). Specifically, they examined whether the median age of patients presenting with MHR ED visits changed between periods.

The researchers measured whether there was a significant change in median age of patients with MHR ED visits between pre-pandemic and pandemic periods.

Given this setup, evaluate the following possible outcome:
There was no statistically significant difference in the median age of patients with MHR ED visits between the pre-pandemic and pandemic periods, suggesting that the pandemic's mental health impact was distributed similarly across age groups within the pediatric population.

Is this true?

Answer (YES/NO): NO